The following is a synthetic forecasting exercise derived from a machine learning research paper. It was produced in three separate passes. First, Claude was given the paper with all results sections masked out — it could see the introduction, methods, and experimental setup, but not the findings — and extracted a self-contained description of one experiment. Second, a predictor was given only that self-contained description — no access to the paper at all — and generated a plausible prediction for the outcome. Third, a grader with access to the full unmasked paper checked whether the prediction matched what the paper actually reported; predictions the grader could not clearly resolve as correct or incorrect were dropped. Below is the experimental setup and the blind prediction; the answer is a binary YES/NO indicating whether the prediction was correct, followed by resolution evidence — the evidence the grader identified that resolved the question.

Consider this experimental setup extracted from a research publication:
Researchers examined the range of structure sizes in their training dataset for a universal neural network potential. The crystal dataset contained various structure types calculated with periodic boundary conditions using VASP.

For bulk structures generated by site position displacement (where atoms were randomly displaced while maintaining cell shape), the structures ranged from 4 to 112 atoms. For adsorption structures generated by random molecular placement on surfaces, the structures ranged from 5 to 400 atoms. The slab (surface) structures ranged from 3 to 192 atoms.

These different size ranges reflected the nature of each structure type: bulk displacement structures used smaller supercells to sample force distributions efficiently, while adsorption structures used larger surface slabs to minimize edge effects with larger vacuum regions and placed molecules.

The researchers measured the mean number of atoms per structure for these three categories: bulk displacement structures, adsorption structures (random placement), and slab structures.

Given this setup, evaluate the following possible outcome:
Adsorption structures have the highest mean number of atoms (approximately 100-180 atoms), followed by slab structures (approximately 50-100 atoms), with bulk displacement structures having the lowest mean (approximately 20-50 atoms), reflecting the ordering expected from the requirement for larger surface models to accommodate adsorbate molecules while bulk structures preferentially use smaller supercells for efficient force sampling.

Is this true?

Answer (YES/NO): NO